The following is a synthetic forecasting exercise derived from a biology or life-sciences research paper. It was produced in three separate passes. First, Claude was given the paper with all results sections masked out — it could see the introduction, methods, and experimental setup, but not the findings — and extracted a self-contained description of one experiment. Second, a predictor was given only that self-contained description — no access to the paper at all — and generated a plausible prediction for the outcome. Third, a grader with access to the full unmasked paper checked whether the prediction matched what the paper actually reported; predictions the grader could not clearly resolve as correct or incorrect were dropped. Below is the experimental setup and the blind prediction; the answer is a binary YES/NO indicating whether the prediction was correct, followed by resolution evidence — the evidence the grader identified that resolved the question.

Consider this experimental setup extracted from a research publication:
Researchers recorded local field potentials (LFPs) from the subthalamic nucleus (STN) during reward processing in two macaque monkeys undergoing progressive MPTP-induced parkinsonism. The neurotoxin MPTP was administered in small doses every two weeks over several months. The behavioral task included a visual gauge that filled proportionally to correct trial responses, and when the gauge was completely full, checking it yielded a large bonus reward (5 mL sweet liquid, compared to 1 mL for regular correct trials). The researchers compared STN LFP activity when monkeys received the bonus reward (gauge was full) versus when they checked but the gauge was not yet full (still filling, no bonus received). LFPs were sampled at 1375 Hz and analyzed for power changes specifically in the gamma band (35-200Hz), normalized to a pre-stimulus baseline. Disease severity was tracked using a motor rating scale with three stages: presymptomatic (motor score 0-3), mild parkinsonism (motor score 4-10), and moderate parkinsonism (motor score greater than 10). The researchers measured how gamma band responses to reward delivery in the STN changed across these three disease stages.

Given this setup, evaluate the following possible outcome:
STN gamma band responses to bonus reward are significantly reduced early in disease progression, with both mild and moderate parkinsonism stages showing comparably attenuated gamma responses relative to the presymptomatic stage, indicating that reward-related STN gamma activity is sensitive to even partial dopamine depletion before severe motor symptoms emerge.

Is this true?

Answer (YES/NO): NO